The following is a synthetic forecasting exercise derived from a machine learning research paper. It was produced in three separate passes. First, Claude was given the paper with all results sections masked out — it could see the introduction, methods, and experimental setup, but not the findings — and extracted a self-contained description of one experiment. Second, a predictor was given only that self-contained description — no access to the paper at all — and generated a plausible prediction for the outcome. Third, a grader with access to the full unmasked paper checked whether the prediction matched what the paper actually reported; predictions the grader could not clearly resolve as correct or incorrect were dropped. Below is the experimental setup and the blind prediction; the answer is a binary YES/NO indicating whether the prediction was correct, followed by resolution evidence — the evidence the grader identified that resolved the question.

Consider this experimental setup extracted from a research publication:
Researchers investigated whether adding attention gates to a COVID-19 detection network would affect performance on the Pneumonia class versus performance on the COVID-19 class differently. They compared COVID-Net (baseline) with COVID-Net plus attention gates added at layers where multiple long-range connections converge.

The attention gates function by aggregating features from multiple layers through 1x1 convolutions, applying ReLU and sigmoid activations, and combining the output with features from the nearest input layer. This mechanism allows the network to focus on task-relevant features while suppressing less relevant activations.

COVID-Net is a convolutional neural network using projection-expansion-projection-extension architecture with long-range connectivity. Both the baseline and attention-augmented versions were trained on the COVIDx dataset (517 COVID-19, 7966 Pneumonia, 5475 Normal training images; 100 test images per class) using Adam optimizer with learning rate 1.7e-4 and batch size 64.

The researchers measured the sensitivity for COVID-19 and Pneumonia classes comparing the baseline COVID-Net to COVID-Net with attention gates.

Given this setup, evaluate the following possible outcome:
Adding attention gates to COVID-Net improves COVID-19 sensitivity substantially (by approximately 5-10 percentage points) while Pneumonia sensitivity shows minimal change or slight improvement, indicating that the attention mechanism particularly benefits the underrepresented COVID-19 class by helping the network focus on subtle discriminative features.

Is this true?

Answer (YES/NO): NO